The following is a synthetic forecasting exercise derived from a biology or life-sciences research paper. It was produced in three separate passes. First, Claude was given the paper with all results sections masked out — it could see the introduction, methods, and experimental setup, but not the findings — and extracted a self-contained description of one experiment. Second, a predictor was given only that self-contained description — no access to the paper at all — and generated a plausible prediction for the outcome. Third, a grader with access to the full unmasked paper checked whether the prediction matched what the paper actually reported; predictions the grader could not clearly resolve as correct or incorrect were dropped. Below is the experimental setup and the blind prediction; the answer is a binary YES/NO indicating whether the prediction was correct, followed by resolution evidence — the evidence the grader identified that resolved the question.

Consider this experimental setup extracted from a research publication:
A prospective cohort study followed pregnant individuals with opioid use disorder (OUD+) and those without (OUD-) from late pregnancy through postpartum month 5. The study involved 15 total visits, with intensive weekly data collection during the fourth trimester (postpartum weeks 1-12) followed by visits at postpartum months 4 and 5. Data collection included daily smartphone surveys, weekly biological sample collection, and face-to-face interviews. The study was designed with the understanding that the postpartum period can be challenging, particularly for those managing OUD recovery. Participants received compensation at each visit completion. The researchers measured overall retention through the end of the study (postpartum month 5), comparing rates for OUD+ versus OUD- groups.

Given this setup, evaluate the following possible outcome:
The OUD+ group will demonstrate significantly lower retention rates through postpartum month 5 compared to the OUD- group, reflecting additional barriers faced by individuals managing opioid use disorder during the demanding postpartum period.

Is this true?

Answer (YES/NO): YES